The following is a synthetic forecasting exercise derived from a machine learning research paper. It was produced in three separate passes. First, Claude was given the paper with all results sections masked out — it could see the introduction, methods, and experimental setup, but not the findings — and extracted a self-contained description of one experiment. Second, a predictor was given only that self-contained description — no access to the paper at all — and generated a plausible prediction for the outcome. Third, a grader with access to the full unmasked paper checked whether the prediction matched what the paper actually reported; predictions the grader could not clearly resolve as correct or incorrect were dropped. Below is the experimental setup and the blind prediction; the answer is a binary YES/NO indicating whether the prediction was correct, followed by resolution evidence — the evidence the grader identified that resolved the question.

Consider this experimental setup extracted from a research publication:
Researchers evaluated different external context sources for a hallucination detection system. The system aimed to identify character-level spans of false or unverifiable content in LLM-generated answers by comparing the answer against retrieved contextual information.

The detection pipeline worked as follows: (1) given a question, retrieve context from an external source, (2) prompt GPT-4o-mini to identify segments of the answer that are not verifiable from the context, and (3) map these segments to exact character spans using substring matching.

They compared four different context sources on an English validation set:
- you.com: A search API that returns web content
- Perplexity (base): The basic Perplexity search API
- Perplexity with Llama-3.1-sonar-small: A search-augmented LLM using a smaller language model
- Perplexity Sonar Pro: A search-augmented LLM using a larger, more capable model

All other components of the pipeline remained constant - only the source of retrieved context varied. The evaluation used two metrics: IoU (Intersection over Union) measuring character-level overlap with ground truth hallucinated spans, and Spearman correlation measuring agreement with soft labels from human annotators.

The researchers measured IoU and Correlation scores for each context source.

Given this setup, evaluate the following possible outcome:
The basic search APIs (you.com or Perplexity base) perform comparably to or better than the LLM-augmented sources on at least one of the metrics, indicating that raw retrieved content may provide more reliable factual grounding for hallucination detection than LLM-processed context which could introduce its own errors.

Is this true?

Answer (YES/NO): YES